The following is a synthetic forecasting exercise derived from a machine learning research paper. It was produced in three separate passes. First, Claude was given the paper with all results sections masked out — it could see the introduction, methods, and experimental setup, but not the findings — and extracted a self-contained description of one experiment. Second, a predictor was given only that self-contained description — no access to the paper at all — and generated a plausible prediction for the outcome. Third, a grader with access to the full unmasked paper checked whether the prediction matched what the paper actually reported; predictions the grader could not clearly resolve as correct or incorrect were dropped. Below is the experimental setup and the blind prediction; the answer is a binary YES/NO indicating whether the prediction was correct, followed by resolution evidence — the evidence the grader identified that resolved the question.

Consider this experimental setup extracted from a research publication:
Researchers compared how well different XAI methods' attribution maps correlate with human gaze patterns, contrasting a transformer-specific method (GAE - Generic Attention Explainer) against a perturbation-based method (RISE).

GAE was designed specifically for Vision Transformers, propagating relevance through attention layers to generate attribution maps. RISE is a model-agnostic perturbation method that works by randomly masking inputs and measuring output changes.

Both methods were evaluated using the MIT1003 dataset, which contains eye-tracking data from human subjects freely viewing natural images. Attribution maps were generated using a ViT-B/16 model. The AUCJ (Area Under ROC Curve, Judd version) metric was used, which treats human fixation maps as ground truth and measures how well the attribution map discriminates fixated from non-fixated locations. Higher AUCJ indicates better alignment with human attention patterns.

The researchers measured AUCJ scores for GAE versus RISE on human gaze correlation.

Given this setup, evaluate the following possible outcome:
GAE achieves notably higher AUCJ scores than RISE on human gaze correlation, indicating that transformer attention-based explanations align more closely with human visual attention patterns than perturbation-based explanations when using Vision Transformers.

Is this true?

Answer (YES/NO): YES